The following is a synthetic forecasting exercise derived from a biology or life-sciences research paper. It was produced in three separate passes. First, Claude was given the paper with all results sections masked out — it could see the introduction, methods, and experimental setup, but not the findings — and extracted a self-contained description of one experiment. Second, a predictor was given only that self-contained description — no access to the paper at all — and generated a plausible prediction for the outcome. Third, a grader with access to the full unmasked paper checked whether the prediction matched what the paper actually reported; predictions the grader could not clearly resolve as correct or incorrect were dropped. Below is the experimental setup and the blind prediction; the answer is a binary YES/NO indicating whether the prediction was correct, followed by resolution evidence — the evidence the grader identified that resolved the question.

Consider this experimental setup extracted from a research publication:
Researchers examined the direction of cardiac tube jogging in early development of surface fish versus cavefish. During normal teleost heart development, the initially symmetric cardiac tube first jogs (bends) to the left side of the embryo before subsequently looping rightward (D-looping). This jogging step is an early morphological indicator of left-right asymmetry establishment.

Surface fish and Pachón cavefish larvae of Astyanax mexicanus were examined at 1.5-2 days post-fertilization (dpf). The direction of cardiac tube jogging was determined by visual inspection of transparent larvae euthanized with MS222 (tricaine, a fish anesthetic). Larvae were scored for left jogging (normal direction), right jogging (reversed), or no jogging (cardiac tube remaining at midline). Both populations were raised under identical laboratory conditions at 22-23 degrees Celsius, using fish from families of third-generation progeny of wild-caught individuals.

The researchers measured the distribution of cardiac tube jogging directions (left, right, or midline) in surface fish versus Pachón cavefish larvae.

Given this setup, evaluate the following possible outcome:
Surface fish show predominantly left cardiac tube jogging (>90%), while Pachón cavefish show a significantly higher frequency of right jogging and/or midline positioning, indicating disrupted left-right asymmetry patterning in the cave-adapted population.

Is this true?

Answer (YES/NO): YES